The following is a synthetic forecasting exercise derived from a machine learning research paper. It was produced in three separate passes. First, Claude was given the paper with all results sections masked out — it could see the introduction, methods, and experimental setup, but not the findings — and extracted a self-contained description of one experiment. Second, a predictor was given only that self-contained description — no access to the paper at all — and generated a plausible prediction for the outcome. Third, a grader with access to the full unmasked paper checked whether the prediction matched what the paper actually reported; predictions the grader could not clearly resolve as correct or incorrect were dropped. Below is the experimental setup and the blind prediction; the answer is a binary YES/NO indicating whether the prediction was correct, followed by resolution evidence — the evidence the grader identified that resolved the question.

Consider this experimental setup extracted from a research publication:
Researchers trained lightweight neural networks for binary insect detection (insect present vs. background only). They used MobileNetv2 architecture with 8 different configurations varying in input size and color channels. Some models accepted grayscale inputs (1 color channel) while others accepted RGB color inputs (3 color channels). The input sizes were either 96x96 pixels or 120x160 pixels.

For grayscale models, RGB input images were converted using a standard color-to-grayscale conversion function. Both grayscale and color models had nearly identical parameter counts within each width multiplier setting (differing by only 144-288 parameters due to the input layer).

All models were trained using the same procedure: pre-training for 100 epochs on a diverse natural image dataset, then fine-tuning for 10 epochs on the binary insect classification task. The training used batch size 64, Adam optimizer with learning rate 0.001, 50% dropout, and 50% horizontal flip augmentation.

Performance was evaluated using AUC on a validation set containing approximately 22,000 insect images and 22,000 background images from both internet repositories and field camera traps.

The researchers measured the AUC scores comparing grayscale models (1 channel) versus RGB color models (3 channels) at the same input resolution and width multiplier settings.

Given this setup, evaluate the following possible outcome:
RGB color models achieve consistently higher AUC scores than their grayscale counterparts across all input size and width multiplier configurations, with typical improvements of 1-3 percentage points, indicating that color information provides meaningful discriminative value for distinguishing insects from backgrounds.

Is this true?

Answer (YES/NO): NO